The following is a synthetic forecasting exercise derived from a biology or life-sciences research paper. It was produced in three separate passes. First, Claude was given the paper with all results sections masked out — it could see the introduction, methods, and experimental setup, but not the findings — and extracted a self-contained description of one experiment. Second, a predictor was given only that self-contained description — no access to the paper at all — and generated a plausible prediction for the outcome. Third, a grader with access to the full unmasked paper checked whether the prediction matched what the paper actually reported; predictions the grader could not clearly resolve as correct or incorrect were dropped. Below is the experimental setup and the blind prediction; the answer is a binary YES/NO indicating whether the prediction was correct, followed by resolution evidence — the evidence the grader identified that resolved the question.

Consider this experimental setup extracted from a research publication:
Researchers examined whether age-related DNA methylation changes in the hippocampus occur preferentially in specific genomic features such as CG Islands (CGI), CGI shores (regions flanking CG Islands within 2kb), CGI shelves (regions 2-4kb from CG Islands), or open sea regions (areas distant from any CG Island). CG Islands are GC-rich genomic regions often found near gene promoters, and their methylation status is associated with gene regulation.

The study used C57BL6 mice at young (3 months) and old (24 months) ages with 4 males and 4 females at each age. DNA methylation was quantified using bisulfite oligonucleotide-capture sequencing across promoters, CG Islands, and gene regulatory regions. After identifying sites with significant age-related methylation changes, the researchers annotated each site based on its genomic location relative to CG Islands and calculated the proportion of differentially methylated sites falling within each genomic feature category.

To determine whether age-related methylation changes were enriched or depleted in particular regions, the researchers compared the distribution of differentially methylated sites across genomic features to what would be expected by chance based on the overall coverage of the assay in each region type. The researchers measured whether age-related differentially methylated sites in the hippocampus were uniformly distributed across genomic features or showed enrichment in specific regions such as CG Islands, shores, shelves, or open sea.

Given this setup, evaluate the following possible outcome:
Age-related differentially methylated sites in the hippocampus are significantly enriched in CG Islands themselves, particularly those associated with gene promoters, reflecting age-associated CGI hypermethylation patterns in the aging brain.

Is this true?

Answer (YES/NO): NO